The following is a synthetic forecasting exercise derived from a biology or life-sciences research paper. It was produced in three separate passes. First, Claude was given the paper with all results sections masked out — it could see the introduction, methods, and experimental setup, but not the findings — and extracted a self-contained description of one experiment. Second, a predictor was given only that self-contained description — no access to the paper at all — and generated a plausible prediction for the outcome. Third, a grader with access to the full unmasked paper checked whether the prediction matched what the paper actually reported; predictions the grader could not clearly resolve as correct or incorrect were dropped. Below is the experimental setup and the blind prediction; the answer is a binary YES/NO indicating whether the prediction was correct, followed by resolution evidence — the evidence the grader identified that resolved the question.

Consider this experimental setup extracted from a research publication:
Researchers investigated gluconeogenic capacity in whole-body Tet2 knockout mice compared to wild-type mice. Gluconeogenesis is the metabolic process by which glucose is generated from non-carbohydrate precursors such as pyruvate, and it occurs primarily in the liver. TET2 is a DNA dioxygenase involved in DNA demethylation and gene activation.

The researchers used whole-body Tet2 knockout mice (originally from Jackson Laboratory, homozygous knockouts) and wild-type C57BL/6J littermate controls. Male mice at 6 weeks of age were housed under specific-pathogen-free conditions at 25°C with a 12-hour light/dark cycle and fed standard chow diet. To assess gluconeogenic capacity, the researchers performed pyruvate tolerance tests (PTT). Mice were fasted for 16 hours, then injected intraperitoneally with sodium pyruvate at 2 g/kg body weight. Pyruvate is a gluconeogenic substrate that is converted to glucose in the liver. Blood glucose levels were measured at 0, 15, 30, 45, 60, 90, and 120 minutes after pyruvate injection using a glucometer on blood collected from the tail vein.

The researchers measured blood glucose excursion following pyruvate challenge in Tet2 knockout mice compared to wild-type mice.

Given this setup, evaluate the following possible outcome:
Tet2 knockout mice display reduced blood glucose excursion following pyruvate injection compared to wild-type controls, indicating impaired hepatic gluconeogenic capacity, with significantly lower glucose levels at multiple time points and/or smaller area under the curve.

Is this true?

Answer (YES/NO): YES